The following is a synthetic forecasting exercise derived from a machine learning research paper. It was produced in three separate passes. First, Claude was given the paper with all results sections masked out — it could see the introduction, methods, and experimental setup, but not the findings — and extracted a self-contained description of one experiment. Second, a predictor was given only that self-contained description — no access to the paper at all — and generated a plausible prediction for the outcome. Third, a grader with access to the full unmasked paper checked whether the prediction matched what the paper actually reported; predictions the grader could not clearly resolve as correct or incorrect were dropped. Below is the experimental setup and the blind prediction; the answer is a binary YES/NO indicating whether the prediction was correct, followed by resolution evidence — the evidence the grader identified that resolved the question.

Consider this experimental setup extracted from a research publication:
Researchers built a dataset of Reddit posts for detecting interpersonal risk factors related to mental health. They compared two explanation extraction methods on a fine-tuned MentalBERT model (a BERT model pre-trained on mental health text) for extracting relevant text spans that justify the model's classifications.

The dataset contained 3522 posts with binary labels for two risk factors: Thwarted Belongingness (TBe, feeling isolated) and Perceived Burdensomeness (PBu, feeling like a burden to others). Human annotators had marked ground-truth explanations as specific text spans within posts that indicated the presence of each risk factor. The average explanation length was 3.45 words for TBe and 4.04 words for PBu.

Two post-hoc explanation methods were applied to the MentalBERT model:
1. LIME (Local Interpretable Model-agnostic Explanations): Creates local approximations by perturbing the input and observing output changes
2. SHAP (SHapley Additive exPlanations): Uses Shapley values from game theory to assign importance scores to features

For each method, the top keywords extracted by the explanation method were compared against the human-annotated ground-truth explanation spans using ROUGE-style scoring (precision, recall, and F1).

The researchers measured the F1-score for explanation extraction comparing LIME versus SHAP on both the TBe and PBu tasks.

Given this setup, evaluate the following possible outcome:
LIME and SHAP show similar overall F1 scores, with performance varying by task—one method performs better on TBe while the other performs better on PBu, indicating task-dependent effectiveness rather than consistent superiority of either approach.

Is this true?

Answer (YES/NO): NO